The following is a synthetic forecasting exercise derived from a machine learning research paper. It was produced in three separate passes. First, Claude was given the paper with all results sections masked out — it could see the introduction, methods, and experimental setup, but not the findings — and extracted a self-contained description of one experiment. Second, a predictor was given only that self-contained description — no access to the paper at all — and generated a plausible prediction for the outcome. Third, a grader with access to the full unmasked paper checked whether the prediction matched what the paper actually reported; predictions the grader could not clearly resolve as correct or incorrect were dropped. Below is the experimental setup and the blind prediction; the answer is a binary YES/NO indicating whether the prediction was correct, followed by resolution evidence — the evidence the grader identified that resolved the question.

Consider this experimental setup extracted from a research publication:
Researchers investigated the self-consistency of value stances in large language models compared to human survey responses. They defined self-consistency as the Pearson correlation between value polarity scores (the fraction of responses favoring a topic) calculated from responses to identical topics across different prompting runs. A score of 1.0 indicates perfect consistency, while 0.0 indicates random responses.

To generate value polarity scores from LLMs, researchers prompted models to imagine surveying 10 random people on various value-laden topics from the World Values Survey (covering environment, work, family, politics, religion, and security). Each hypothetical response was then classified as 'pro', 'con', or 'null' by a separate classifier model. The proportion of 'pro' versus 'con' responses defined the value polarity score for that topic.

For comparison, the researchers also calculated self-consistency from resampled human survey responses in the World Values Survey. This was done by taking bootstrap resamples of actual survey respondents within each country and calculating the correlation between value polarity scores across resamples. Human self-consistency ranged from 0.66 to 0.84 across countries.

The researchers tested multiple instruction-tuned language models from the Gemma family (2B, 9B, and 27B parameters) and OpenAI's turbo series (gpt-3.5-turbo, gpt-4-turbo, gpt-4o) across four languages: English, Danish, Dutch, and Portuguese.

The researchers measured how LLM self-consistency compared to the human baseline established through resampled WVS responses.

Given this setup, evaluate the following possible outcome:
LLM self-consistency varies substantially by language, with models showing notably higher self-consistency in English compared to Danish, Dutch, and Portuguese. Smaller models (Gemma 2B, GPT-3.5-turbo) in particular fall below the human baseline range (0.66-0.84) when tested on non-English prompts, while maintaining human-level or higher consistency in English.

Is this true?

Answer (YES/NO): NO